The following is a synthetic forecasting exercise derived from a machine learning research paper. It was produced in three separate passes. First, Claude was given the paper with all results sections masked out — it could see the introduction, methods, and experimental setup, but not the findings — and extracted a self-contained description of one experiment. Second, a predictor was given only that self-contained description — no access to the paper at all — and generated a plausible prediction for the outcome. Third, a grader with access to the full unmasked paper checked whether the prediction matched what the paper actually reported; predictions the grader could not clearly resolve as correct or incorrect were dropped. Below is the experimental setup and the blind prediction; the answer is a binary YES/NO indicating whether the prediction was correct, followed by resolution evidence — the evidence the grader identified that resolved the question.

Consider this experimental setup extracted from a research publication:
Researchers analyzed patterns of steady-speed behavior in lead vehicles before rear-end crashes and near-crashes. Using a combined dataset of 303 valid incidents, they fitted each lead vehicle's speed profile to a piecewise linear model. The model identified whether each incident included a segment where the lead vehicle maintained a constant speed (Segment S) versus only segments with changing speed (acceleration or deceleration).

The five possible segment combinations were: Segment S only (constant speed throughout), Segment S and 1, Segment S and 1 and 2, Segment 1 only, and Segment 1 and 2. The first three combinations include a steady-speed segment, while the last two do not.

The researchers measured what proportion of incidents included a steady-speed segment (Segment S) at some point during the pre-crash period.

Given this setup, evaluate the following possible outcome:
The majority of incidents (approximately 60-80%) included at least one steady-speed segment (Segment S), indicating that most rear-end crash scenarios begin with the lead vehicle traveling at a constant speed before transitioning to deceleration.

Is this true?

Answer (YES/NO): NO